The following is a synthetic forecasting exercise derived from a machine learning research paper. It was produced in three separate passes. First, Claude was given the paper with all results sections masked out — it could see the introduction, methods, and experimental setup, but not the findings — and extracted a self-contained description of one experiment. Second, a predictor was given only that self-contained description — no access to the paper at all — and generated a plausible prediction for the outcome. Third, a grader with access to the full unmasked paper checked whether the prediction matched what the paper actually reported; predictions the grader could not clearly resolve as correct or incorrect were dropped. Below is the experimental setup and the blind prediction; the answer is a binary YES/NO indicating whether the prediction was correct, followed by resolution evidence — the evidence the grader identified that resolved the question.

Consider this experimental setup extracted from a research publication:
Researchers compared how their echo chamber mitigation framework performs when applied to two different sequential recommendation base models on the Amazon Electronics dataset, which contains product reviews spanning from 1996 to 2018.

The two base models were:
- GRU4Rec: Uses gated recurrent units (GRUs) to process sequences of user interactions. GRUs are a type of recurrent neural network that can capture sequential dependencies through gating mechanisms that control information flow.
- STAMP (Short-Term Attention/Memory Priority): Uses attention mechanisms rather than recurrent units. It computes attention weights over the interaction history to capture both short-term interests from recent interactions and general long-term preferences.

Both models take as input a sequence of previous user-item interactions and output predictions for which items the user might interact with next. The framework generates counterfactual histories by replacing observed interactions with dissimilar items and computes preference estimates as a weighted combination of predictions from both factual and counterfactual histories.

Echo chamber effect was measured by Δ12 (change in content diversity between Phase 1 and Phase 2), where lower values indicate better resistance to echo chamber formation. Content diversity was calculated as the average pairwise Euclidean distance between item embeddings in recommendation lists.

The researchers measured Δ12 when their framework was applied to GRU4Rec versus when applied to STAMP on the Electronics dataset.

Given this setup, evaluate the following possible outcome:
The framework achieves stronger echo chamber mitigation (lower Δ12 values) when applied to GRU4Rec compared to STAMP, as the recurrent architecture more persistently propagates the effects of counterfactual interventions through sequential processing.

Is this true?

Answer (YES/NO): NO